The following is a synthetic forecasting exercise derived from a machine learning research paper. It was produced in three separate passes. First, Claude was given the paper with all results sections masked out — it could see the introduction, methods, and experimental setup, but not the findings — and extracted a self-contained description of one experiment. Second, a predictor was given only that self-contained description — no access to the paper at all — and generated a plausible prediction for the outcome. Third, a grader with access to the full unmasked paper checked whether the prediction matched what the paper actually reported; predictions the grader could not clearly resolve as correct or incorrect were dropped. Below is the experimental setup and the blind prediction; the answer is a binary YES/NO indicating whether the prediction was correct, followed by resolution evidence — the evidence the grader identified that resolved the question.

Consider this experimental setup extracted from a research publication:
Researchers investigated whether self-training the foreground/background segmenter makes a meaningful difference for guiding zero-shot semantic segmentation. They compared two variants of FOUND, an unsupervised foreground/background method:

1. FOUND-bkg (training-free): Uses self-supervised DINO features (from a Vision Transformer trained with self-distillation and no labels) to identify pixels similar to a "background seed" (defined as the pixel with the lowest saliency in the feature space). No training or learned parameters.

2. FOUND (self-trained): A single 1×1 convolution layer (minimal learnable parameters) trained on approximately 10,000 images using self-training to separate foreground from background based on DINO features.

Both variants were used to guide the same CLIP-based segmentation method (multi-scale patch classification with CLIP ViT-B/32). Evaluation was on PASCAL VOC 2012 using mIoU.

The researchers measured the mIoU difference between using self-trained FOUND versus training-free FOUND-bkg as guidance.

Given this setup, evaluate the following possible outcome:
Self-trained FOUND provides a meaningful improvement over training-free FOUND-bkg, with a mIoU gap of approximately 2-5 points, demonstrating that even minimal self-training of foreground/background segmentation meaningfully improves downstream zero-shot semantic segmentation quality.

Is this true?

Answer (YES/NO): NO